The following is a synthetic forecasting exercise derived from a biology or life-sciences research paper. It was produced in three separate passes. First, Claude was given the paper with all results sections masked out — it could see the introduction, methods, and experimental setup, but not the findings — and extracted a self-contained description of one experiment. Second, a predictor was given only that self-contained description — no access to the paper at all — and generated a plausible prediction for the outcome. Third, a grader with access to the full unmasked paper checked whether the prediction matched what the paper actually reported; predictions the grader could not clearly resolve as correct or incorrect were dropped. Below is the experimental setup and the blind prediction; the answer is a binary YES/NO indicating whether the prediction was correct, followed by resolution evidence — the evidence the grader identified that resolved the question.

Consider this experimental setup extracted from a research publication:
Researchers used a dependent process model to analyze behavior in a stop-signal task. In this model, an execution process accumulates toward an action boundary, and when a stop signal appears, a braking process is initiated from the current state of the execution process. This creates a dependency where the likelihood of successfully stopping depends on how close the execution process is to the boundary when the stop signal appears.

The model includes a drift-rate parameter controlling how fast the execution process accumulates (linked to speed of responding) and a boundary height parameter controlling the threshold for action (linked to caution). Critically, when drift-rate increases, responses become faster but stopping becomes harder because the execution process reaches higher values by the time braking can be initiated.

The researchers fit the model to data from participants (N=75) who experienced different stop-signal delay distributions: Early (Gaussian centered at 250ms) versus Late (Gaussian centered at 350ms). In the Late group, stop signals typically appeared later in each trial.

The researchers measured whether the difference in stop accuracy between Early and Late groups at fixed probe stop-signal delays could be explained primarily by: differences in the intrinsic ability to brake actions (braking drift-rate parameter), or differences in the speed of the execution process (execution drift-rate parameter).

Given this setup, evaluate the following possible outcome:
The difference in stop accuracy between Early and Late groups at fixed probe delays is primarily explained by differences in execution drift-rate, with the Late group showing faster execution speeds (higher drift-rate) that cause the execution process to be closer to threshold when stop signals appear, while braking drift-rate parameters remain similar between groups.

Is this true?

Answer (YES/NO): NO